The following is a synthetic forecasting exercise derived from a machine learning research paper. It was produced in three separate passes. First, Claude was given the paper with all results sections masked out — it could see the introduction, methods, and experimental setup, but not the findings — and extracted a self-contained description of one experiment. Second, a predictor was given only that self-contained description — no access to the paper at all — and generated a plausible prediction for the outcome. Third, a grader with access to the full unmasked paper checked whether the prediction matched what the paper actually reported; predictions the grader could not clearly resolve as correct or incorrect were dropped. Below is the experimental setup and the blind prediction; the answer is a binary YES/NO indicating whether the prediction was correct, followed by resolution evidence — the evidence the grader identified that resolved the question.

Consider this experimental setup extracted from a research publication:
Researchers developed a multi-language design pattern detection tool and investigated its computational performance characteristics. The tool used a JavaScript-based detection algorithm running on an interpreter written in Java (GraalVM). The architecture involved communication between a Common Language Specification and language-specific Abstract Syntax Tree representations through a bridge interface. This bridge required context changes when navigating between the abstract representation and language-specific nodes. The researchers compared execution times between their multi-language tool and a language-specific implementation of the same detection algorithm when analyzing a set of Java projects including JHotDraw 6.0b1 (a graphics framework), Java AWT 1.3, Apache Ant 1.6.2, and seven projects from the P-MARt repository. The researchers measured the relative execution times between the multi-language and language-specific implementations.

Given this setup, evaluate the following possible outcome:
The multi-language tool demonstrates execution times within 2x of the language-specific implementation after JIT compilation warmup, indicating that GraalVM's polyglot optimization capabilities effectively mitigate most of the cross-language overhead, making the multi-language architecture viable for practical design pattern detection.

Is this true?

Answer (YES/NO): NO